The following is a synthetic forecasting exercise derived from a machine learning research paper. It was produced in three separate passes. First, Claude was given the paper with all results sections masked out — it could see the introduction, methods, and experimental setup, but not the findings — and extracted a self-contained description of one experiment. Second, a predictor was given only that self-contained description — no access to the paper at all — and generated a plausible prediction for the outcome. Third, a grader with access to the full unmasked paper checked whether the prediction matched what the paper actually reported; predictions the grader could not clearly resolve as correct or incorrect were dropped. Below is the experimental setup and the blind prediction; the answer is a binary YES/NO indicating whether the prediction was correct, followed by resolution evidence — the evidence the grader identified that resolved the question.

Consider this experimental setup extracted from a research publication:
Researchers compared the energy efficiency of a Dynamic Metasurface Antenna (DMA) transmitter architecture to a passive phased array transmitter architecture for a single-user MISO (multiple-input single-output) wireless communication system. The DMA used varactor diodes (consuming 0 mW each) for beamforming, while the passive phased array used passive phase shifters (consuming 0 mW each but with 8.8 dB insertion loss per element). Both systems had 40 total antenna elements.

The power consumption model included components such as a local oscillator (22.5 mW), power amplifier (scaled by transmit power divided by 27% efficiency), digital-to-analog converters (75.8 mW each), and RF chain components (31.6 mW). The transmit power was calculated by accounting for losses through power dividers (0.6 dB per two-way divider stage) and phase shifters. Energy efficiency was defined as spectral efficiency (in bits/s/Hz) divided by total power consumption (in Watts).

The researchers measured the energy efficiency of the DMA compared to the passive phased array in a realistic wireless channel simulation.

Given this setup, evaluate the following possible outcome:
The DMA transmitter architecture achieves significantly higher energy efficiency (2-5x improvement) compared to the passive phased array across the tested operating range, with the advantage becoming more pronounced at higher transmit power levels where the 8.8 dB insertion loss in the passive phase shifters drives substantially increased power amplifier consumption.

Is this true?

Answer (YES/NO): NO